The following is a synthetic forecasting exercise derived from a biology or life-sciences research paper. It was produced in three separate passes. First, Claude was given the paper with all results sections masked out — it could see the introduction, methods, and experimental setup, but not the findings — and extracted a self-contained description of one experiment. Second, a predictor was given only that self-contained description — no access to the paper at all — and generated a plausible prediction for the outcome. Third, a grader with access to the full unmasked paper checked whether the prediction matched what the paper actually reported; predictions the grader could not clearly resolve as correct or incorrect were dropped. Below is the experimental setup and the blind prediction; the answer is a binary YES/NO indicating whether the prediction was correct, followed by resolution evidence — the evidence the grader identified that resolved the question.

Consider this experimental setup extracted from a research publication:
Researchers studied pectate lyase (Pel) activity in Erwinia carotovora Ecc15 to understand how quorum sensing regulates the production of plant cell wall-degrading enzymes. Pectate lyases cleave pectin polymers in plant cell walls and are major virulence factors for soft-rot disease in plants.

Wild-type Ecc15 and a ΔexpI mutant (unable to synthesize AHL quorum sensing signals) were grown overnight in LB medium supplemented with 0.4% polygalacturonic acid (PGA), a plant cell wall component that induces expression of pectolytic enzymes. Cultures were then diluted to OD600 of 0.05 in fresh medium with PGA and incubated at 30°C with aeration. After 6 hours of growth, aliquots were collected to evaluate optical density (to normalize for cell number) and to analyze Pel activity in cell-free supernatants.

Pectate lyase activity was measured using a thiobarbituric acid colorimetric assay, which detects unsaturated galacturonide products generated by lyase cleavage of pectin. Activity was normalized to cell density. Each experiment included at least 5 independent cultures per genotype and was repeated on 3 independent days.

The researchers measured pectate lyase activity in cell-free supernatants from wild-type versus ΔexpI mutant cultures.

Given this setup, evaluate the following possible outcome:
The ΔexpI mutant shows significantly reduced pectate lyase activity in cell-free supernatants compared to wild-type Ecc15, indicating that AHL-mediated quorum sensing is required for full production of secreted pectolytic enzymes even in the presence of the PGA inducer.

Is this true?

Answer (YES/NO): YES